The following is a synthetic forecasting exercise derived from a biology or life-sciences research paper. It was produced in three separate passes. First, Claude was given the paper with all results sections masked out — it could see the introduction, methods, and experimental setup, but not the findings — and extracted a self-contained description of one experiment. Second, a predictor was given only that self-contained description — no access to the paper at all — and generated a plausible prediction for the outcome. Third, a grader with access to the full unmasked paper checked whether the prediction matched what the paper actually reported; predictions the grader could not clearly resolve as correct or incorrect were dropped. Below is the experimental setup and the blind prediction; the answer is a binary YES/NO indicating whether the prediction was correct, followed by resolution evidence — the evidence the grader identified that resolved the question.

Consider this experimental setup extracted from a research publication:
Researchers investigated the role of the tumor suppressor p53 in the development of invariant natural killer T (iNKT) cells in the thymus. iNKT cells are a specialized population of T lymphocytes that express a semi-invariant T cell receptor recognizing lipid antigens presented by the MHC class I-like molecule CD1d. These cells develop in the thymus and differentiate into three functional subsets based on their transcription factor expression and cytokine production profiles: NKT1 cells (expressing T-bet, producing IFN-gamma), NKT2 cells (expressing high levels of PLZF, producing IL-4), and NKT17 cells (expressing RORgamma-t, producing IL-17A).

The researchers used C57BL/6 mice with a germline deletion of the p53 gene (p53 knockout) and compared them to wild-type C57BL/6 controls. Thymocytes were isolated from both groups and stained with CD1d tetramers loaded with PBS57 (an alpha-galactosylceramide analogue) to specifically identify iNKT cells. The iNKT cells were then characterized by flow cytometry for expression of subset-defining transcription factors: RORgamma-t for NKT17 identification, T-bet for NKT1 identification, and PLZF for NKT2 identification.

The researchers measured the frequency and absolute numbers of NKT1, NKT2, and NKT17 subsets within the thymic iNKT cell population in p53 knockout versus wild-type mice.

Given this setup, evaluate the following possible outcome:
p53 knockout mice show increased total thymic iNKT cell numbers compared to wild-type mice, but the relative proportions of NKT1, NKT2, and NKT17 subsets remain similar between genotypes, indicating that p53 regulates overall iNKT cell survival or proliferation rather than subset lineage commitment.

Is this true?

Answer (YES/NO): NO